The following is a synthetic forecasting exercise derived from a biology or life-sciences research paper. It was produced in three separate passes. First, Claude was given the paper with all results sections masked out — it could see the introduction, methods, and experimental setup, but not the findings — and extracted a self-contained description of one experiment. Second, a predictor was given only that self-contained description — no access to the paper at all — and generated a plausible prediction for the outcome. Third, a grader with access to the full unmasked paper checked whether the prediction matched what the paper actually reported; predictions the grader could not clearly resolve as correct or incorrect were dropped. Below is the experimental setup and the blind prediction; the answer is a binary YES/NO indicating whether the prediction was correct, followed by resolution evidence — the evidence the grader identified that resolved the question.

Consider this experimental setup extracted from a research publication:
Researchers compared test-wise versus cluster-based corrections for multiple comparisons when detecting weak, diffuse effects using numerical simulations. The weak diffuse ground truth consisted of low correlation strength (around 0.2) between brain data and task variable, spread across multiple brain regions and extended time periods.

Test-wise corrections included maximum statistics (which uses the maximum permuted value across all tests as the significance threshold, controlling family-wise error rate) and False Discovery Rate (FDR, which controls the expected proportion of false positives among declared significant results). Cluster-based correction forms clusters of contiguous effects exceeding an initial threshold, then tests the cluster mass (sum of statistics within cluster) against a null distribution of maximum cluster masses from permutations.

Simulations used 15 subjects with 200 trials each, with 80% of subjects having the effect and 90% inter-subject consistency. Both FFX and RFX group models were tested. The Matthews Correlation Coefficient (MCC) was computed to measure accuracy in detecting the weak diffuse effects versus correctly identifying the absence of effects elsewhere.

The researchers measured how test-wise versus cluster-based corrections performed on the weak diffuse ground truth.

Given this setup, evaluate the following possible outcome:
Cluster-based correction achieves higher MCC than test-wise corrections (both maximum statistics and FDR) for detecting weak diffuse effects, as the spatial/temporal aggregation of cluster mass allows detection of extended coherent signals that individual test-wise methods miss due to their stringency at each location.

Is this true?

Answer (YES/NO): YES